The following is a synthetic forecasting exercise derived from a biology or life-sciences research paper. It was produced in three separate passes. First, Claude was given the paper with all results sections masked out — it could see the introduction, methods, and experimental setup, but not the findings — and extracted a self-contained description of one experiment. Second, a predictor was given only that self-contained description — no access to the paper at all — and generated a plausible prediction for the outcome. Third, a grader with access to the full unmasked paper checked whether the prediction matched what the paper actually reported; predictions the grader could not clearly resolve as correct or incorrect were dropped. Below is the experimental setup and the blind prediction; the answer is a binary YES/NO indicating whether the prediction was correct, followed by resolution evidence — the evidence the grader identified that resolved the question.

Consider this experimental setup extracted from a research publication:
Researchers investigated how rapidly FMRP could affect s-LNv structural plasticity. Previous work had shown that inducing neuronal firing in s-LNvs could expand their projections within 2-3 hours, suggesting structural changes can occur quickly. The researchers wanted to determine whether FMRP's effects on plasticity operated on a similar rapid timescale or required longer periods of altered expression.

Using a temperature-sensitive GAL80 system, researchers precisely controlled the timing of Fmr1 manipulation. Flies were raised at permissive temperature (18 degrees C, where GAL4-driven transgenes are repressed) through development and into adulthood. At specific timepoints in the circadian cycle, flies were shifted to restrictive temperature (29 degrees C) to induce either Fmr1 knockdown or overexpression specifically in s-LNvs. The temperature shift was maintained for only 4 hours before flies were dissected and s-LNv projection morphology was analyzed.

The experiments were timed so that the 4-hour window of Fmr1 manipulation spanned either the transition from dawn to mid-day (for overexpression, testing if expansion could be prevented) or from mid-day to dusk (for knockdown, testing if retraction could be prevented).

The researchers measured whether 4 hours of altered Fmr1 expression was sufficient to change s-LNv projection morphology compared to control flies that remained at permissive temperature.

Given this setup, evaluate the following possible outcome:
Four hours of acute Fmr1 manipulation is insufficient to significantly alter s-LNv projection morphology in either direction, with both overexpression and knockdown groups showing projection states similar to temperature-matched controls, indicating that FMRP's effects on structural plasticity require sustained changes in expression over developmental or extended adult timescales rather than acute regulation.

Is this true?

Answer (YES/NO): NO